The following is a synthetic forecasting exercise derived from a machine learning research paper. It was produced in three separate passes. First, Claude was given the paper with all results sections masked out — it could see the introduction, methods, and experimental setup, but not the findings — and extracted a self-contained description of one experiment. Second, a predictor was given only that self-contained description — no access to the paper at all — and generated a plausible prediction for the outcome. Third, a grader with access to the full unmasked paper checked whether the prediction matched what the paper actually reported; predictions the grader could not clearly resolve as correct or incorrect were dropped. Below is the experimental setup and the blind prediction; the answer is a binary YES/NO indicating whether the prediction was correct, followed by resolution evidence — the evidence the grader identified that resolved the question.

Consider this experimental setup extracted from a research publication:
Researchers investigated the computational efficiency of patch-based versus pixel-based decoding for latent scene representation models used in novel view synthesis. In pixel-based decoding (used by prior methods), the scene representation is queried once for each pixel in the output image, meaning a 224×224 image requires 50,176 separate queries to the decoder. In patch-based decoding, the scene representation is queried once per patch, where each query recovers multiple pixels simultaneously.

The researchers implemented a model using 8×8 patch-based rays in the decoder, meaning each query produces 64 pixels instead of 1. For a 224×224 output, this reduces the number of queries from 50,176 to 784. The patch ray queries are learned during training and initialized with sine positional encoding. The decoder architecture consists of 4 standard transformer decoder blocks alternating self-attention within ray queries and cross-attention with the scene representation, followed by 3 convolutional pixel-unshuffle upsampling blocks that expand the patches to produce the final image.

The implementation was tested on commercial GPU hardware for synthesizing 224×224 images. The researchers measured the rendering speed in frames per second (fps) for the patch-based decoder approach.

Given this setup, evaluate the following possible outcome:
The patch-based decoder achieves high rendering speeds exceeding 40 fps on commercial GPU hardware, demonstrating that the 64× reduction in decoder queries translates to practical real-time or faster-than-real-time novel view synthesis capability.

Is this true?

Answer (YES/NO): YES